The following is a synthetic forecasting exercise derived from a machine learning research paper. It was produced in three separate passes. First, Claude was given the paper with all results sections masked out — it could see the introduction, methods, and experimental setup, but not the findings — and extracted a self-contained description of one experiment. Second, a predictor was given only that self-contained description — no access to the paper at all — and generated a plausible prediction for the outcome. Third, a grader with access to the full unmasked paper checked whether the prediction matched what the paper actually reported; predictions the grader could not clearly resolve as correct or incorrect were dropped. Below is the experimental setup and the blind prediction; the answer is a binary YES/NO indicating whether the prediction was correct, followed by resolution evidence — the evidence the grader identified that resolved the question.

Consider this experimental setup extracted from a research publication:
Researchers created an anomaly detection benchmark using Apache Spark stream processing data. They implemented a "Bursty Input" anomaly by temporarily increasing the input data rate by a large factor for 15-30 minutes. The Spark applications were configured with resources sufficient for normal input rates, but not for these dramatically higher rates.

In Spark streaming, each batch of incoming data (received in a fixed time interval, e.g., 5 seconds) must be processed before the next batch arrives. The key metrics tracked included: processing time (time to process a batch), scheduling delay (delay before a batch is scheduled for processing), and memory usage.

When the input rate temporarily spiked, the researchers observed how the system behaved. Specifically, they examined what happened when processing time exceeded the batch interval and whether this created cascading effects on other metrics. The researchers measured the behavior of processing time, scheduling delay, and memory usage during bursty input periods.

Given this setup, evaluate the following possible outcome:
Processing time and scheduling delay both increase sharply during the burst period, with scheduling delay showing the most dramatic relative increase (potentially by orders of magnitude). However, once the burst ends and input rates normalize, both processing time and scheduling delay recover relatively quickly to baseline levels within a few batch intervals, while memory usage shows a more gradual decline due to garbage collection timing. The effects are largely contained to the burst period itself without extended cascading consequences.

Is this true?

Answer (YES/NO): NO